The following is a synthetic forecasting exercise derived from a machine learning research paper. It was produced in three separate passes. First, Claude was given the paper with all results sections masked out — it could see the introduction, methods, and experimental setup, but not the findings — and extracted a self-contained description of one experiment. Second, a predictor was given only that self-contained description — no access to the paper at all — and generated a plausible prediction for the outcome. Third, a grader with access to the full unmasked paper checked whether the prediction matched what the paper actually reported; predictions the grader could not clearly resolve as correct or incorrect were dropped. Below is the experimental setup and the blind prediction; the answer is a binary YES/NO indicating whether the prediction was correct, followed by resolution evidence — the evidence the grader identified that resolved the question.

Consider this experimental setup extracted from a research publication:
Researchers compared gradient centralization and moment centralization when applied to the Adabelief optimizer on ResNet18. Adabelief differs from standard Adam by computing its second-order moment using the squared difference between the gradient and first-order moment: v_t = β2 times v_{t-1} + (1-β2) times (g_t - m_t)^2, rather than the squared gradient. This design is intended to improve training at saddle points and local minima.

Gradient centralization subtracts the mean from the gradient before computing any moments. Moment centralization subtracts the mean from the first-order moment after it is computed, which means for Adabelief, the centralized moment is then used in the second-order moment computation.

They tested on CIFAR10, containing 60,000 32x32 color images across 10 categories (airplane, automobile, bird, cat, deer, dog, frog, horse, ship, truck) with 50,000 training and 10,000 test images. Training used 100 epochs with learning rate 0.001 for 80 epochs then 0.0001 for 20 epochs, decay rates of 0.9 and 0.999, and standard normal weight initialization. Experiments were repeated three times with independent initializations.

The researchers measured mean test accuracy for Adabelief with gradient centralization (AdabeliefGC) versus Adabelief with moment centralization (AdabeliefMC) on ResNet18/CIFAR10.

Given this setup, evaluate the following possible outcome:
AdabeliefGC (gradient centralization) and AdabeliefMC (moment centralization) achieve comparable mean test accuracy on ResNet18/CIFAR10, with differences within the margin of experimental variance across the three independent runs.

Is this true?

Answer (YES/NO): YES